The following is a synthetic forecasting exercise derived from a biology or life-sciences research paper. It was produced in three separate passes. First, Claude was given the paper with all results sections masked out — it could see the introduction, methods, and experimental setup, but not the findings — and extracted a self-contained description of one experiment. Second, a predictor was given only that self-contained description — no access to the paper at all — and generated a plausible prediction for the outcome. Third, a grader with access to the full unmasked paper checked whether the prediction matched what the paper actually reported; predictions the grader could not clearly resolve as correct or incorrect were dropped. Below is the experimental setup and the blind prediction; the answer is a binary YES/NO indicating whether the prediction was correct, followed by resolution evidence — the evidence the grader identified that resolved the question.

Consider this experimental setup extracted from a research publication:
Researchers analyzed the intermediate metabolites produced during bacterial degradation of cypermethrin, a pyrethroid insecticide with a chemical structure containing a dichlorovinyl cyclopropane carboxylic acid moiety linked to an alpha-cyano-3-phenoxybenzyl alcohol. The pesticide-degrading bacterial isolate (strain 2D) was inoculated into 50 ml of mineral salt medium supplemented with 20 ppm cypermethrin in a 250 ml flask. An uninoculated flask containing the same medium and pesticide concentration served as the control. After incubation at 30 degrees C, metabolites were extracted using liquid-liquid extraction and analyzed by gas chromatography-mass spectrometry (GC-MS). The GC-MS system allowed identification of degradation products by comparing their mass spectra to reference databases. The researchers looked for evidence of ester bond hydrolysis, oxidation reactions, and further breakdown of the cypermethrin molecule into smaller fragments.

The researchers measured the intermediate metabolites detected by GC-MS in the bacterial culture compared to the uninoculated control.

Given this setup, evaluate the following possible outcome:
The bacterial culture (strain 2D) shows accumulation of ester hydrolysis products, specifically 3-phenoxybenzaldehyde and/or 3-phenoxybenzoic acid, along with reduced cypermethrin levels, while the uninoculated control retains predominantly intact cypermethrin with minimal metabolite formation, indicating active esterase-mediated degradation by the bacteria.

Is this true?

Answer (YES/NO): NO